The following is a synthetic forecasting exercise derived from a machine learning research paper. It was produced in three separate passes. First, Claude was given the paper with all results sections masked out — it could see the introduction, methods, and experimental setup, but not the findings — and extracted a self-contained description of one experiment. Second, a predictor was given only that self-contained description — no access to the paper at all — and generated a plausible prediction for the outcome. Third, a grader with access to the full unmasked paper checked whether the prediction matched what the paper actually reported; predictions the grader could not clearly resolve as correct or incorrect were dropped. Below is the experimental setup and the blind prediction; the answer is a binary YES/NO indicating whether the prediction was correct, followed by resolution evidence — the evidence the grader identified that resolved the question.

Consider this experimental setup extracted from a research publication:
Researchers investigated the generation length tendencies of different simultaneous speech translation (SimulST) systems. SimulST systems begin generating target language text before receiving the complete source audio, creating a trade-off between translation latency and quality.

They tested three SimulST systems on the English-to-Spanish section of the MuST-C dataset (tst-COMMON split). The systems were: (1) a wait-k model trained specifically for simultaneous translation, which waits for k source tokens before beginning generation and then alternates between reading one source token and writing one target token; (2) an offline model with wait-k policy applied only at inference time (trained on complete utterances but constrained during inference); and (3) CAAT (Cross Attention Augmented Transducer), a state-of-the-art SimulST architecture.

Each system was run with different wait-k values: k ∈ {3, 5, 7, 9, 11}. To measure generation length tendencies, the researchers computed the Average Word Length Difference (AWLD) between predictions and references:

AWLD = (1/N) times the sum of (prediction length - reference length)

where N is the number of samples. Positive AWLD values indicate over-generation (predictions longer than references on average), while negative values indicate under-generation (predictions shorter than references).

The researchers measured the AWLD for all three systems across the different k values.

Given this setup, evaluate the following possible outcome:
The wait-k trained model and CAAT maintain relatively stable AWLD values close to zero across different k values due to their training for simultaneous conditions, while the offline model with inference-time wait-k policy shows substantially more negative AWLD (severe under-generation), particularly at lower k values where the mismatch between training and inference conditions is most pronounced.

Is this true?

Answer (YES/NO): NO